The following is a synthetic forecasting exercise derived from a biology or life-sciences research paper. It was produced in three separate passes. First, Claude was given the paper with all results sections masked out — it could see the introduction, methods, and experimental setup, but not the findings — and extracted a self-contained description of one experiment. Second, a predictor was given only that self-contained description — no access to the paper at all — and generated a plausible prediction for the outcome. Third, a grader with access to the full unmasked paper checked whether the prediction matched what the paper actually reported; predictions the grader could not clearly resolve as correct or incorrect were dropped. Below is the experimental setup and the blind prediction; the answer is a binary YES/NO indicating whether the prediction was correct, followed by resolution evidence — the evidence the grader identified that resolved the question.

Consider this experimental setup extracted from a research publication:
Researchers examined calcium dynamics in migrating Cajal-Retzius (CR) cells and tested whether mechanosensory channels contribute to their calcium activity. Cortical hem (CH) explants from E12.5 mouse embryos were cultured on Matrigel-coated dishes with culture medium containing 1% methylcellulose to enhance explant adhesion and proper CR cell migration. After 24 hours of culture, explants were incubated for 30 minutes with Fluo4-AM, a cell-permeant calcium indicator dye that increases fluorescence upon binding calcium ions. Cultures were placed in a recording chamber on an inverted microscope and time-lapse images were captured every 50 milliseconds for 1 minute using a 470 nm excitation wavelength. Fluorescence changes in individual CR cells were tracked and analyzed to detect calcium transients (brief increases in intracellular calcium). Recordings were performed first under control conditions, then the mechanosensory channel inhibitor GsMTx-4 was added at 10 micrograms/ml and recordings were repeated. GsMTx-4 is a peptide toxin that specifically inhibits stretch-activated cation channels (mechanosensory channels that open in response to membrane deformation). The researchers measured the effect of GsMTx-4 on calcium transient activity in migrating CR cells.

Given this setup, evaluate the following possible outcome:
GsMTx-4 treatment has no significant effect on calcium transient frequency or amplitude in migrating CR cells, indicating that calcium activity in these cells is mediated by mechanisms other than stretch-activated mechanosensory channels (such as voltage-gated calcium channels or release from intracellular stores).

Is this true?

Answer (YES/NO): NO